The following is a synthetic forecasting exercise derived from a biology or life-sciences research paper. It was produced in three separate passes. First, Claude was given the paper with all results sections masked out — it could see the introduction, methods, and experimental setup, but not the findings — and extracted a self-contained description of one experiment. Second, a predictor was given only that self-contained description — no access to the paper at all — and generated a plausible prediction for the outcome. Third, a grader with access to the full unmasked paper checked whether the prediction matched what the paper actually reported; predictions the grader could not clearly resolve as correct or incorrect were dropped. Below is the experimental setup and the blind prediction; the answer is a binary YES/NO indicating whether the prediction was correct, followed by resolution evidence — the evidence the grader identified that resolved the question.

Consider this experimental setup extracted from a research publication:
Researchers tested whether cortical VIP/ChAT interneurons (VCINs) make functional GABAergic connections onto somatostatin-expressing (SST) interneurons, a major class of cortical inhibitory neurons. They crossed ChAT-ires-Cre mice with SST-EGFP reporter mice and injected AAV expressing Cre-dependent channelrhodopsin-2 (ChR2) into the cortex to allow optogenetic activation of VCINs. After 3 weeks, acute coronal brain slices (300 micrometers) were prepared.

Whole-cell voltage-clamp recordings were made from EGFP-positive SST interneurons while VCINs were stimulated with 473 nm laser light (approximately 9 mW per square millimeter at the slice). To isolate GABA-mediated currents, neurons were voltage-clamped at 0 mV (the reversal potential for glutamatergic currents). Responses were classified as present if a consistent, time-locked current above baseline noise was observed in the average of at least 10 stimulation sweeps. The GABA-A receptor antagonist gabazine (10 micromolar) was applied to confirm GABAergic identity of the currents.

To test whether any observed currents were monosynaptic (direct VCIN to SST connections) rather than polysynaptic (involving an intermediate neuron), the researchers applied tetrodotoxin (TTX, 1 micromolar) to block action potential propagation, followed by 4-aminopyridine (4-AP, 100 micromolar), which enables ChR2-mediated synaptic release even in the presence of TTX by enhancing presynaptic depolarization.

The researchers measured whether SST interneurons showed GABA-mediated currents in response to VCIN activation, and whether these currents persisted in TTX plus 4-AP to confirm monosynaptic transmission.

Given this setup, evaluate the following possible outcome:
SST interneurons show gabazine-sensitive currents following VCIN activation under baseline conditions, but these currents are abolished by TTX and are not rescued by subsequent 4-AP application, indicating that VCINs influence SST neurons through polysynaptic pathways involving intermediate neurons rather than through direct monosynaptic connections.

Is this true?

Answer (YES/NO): NO